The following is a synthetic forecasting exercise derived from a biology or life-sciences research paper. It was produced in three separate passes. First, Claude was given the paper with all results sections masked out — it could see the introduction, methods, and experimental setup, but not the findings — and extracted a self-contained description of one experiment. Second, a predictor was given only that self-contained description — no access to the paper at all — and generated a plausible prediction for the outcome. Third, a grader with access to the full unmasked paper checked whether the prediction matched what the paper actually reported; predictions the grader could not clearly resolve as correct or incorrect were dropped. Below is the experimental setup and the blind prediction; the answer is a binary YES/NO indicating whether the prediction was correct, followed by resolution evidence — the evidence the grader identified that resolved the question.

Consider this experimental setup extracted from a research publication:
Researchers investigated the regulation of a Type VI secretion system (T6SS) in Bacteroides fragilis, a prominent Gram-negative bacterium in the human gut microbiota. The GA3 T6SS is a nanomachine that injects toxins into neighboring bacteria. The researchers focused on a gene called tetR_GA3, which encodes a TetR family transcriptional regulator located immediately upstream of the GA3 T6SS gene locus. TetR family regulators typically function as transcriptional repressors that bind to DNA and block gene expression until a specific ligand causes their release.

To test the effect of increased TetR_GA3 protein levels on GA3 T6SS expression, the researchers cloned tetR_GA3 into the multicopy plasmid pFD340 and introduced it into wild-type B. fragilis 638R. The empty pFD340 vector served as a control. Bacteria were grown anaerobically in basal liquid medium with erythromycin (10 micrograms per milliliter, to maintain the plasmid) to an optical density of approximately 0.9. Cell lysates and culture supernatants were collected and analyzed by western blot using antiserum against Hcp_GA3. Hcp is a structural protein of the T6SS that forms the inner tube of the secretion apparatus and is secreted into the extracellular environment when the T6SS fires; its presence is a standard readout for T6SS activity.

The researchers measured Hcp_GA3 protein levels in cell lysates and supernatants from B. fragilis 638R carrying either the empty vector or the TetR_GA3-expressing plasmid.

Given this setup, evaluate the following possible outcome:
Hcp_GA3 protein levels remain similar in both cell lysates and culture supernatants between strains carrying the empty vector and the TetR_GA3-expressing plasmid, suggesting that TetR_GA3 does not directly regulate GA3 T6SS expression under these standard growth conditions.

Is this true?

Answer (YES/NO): NO